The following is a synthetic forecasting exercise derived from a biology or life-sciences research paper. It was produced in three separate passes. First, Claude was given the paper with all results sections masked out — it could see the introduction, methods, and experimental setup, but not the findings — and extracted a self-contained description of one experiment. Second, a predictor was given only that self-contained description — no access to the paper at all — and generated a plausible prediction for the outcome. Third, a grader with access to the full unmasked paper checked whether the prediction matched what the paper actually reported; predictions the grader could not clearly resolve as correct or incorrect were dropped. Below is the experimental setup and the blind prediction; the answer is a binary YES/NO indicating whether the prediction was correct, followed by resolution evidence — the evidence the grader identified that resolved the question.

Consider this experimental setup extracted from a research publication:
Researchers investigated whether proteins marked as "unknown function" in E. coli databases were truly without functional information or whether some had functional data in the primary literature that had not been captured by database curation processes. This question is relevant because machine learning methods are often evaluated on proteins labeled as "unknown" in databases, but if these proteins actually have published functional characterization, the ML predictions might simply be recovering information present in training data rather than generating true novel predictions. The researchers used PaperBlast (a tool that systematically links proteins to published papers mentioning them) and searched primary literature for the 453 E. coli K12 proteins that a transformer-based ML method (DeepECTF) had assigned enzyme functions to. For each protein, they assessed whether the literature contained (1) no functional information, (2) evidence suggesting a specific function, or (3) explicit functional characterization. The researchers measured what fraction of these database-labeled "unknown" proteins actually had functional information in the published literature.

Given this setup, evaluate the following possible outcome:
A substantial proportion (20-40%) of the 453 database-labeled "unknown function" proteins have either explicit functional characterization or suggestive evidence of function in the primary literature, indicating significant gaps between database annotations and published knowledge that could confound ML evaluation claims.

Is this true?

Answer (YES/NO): YES